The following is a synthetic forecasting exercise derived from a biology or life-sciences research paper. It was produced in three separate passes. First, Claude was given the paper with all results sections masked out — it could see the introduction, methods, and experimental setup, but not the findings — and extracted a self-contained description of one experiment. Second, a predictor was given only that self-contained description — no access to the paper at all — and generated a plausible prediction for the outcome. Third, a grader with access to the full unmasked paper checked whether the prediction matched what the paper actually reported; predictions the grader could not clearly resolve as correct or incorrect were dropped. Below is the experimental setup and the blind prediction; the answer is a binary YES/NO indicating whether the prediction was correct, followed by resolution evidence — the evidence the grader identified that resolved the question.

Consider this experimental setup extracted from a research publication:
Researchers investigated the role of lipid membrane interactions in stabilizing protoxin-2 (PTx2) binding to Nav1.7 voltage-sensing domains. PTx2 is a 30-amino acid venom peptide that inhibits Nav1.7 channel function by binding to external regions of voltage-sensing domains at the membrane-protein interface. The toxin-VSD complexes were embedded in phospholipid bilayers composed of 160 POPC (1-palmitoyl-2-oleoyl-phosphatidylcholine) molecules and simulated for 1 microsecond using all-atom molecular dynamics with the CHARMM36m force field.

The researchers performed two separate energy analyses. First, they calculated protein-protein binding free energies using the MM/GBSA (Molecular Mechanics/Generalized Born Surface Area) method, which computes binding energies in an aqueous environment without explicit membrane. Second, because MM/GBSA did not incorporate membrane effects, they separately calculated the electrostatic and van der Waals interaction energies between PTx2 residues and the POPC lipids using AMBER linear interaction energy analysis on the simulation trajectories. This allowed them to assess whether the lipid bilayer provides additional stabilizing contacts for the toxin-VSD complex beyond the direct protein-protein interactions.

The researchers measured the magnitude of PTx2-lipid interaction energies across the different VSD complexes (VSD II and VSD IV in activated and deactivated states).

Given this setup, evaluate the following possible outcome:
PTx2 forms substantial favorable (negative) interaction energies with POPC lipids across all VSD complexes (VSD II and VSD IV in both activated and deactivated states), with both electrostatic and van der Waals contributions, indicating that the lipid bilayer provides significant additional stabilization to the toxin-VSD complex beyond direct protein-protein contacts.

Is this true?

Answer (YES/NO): YES